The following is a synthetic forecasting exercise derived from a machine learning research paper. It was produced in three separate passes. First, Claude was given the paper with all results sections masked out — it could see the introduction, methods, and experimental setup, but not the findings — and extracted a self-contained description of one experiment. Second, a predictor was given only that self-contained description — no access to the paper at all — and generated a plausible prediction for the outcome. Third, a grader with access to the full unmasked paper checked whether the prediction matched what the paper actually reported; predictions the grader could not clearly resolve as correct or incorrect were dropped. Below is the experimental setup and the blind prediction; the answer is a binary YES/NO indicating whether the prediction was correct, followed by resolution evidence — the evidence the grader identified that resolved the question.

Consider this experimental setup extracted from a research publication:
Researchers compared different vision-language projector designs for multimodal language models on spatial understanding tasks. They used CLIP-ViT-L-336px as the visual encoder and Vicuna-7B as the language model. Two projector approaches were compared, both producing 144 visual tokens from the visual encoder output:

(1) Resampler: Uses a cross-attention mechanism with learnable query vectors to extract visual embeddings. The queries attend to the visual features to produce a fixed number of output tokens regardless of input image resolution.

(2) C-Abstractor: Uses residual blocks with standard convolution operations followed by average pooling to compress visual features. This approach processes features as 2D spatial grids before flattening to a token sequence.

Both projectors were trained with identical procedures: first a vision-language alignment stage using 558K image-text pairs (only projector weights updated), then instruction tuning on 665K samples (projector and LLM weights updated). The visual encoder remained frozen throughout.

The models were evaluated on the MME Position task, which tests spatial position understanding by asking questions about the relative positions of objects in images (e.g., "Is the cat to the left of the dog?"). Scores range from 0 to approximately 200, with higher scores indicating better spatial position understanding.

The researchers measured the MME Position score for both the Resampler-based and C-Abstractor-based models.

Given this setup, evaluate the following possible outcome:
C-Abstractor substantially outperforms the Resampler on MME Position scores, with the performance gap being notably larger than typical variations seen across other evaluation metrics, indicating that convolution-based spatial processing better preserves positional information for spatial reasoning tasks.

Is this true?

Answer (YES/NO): YES